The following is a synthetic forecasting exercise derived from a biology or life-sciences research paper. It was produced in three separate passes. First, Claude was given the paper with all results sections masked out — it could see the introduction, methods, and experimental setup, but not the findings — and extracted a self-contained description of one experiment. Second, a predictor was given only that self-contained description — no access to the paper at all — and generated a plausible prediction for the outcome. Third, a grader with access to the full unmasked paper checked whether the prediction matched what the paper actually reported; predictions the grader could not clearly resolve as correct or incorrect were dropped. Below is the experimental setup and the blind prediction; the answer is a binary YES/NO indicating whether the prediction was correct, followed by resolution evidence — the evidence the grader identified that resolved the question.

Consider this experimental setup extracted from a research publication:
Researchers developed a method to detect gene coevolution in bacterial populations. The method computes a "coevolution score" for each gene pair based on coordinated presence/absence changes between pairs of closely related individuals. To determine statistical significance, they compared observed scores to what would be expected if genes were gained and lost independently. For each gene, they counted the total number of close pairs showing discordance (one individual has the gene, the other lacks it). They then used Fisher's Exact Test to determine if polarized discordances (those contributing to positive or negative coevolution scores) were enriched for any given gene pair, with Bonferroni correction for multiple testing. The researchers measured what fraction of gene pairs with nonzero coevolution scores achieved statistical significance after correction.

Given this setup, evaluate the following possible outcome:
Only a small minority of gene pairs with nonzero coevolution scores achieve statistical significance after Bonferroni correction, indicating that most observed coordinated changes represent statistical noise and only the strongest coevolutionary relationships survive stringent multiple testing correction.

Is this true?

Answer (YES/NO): NO